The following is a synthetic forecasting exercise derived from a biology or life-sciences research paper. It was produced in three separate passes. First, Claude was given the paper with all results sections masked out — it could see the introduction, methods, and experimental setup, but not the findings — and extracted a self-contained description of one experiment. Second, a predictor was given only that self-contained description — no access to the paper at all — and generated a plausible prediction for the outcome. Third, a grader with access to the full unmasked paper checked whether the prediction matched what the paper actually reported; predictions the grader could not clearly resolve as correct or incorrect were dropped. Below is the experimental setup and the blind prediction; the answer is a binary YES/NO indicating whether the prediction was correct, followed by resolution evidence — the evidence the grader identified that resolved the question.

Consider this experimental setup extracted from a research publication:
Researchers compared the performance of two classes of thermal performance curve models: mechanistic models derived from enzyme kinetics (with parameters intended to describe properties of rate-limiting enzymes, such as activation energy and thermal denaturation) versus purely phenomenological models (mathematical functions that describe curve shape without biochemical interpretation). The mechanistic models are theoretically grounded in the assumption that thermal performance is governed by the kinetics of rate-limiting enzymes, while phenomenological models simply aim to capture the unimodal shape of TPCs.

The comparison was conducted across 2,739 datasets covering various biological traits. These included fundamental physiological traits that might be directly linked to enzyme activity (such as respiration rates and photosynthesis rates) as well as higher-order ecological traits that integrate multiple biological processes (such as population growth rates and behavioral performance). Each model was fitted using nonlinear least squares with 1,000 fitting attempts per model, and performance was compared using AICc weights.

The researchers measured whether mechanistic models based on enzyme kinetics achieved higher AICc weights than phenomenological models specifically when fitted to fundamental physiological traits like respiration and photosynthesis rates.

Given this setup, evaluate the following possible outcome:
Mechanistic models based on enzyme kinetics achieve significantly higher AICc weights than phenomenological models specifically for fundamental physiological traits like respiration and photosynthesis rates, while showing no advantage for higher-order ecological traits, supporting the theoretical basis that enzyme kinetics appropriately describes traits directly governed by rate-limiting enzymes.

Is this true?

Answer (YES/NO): NO